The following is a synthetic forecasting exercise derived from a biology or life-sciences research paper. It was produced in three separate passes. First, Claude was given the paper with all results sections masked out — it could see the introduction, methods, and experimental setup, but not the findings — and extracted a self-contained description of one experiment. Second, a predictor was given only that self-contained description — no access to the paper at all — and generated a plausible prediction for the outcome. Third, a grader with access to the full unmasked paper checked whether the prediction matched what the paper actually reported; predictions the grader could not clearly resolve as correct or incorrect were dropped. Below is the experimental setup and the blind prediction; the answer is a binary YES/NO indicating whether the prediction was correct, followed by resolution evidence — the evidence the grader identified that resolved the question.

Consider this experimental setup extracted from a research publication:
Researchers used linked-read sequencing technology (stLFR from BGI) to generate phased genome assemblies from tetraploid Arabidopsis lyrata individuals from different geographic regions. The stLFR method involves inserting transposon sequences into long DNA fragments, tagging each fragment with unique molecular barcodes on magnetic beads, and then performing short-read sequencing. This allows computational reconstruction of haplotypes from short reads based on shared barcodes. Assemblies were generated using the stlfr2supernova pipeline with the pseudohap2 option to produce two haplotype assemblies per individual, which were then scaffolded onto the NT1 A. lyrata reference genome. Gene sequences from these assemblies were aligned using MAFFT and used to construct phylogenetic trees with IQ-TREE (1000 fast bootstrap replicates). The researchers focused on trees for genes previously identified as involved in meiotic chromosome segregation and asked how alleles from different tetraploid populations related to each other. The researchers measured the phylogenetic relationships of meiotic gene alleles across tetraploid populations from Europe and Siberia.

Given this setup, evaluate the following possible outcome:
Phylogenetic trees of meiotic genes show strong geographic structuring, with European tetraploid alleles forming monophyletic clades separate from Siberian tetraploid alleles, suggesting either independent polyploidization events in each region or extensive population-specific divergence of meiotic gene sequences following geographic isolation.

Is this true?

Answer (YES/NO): NO